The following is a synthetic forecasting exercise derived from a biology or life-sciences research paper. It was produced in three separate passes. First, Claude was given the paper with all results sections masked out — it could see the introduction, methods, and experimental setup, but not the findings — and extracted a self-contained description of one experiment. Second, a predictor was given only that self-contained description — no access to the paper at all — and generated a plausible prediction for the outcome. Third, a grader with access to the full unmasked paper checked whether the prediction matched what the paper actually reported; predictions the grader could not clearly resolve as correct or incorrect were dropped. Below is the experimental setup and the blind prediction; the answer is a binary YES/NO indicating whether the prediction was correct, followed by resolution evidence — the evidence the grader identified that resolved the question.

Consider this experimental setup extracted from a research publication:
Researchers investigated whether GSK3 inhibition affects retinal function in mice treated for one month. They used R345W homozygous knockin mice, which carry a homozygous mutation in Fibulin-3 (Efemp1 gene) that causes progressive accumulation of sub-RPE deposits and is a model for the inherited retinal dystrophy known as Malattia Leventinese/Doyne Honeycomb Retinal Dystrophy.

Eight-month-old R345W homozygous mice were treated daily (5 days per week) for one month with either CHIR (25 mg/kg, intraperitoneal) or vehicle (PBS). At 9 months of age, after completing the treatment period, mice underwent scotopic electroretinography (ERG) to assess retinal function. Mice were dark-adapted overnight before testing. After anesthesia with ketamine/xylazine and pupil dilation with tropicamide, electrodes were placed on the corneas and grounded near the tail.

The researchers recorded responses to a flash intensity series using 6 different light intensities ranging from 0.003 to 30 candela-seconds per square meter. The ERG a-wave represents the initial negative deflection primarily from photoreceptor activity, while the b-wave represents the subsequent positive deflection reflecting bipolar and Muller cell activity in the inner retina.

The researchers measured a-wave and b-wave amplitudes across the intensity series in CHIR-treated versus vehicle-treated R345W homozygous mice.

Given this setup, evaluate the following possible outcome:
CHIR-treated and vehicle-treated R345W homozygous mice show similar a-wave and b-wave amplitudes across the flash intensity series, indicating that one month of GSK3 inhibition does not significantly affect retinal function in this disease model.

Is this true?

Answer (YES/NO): YES